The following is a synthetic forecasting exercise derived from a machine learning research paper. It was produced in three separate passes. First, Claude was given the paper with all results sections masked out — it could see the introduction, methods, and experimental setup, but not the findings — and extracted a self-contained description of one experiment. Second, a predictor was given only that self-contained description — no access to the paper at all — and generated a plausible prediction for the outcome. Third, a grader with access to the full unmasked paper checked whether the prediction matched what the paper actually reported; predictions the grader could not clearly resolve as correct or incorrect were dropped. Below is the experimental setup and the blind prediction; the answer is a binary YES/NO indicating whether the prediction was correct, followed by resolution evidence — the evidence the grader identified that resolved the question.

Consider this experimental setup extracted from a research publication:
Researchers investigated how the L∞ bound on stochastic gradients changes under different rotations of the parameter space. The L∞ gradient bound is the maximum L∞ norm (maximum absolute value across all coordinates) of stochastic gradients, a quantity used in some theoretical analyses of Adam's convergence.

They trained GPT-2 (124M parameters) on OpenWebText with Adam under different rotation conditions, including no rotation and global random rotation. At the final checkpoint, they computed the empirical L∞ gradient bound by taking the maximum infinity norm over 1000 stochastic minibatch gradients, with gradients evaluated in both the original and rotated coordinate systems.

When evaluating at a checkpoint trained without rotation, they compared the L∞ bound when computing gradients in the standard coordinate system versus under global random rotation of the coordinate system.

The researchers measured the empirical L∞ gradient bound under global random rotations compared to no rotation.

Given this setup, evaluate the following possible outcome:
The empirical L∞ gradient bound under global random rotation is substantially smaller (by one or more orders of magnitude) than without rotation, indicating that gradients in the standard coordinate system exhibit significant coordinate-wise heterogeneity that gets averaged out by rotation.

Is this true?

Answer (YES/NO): YES